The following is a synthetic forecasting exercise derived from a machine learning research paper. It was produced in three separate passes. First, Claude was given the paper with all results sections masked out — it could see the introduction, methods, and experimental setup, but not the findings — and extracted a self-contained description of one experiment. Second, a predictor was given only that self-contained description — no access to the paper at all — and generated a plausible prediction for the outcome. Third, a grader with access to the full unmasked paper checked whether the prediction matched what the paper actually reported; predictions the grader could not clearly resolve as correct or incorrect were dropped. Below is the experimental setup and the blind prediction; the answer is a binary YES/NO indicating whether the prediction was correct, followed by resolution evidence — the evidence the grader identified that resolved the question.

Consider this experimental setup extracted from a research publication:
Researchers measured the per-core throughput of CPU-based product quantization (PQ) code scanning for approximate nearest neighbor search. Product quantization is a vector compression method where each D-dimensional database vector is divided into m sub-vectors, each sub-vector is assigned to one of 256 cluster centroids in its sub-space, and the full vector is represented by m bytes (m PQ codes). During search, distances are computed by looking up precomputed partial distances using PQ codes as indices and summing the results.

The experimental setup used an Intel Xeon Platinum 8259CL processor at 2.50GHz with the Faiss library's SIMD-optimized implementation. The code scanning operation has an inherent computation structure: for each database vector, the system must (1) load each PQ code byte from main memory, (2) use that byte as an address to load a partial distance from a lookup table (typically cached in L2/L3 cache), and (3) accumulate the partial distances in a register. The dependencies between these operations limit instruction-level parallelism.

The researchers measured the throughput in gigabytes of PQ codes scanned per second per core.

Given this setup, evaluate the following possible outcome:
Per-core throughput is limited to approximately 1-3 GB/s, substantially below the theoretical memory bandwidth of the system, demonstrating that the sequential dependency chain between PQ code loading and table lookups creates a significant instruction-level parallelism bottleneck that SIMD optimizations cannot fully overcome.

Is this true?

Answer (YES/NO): YES